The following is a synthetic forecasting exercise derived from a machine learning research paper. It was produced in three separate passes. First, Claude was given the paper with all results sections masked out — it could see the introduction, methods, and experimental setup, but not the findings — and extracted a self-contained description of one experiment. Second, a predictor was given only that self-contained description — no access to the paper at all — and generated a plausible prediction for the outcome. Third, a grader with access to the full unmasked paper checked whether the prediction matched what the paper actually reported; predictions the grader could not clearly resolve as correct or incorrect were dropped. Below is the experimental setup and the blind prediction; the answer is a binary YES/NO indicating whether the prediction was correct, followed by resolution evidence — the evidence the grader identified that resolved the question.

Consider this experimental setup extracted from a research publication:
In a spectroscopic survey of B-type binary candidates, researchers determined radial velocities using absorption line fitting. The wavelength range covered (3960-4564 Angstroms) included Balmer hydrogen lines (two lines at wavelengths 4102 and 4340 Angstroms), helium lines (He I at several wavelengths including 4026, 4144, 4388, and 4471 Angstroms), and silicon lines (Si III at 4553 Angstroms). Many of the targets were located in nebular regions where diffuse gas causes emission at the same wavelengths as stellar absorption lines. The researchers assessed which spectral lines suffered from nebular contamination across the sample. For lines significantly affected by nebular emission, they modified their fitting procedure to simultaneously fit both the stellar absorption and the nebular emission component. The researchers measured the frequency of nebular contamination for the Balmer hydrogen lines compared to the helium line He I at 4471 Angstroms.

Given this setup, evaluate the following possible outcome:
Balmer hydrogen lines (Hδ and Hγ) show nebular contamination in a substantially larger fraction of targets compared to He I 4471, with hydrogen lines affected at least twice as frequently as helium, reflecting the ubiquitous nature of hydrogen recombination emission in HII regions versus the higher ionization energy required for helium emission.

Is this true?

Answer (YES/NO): NO